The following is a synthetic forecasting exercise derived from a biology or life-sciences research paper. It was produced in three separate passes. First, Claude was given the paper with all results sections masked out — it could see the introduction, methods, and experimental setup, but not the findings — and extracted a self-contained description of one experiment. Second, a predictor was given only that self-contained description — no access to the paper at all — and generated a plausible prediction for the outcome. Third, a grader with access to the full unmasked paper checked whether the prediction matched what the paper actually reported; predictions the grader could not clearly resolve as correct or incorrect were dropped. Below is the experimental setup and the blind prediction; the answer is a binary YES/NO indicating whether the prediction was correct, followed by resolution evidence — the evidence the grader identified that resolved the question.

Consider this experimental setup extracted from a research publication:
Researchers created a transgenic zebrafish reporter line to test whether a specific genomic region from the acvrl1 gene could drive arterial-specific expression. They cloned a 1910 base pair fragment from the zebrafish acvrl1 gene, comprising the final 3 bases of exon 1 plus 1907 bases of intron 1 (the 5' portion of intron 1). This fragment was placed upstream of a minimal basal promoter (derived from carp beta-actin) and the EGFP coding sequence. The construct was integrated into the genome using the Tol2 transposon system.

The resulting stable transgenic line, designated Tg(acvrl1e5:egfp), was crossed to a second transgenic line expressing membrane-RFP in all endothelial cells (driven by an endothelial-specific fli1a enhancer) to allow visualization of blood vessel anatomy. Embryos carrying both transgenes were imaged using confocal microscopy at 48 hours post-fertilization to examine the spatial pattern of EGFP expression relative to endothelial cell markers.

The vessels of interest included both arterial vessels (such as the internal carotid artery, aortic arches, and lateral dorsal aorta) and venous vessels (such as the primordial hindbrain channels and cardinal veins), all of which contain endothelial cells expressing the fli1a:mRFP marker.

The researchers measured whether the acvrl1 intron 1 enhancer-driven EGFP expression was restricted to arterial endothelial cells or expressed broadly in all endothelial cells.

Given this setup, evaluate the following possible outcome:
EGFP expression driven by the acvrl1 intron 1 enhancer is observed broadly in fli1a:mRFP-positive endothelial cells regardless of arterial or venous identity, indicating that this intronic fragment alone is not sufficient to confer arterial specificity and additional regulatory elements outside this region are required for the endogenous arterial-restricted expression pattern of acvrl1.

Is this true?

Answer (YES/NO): NO